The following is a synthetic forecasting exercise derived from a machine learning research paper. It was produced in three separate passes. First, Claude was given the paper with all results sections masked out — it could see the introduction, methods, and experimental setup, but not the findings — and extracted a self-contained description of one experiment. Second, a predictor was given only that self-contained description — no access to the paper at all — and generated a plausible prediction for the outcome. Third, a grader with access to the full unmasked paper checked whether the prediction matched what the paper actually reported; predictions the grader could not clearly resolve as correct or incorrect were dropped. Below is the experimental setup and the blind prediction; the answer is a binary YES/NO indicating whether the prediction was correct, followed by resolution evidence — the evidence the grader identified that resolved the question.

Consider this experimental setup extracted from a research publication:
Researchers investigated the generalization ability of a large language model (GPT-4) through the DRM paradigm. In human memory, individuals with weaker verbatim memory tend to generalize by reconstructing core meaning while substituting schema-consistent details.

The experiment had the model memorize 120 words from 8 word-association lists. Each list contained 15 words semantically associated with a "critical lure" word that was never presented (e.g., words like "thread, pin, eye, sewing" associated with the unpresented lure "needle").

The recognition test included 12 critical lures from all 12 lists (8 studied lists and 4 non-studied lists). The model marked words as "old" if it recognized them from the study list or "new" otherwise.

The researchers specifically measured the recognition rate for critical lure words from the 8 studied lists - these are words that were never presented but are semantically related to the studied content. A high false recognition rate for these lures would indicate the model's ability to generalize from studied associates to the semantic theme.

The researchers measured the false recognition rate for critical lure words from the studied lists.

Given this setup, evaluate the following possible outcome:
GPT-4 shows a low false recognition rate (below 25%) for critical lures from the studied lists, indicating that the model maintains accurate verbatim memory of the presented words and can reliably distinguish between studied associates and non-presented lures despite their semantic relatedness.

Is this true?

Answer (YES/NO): NO